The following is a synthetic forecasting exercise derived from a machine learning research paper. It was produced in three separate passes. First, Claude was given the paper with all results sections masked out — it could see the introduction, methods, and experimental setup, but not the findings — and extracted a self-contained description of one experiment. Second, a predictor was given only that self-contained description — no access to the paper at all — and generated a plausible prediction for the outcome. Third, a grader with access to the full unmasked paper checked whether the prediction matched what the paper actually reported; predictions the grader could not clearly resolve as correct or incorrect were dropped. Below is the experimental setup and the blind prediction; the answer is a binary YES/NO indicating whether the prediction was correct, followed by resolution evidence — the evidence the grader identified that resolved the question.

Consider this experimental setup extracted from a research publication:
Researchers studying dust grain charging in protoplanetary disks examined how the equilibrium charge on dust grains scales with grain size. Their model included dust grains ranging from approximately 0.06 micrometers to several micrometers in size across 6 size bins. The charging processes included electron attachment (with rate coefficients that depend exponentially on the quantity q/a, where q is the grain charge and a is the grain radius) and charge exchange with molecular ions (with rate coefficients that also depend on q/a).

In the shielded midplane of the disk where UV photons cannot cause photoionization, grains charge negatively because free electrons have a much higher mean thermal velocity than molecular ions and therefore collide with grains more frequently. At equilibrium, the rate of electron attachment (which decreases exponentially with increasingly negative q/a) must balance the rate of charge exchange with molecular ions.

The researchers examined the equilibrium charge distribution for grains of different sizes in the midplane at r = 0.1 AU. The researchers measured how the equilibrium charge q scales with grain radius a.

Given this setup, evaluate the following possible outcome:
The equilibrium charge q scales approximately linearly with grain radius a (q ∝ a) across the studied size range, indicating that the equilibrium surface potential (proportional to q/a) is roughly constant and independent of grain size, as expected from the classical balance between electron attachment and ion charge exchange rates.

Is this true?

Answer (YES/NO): YES